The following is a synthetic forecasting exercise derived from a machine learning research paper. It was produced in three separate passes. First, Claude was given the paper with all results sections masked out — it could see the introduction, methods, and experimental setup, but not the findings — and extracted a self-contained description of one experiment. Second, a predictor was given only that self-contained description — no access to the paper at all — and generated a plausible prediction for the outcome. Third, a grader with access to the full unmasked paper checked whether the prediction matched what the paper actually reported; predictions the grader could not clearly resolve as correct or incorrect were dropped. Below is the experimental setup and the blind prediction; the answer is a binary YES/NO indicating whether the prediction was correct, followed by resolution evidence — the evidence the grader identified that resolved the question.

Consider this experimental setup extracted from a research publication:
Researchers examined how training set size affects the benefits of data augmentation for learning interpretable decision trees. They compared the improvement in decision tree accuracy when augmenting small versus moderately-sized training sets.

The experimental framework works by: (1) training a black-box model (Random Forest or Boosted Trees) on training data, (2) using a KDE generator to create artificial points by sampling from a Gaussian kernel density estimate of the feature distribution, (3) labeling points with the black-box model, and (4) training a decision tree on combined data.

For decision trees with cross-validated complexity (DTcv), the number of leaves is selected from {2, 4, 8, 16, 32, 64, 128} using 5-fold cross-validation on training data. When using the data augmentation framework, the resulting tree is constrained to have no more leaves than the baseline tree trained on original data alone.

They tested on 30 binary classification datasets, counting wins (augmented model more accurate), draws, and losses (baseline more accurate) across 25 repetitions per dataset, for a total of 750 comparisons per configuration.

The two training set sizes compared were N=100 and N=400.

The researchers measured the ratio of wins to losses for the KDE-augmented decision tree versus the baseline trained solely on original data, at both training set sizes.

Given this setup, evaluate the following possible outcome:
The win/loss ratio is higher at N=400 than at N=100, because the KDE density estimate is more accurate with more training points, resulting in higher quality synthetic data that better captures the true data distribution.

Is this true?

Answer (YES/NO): NO